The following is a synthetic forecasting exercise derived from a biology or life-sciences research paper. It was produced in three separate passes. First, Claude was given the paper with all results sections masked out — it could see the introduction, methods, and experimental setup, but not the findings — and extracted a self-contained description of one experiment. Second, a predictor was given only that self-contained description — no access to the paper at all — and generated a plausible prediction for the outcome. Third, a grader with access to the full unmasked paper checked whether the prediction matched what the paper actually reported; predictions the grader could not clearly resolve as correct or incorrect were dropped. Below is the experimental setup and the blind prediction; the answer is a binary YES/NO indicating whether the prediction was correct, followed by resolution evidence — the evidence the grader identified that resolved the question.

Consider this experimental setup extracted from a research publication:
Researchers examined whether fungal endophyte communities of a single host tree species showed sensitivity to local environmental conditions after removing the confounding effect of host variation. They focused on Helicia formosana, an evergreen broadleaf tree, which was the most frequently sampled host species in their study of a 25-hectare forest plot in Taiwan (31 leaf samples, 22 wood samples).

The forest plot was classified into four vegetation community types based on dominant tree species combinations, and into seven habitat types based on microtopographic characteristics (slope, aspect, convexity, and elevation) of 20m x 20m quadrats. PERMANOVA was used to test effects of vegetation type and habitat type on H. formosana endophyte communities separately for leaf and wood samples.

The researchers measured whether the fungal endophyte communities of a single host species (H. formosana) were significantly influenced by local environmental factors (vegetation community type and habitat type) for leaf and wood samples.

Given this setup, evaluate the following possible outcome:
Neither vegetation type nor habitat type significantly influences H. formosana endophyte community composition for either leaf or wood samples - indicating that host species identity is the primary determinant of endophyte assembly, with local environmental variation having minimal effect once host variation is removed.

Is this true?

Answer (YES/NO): YES